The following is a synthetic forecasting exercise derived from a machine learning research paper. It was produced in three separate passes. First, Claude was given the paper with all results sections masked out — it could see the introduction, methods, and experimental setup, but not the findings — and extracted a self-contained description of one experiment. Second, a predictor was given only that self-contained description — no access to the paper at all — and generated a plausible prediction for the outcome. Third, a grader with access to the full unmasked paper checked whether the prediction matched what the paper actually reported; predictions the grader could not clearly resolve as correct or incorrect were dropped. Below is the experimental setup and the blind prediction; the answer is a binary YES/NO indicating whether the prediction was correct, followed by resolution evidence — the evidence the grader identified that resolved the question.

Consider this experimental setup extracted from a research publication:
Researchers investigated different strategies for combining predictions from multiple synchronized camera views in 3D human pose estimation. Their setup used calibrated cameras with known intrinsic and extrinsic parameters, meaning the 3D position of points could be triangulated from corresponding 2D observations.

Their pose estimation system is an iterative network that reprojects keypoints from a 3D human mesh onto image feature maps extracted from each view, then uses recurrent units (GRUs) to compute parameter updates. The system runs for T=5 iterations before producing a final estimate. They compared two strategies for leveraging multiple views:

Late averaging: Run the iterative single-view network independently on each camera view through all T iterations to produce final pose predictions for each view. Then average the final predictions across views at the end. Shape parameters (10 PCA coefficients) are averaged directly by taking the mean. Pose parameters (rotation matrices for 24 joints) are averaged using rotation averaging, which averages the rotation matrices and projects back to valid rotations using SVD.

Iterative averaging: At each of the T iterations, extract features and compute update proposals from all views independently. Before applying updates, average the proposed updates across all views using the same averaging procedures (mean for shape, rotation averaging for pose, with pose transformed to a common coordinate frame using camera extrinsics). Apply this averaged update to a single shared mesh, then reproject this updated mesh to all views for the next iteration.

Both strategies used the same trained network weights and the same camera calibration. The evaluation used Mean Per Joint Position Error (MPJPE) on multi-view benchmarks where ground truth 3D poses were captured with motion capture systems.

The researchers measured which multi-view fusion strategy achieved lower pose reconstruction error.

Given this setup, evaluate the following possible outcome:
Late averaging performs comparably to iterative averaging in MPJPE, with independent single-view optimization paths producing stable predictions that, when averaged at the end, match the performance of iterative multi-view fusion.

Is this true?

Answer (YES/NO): NO